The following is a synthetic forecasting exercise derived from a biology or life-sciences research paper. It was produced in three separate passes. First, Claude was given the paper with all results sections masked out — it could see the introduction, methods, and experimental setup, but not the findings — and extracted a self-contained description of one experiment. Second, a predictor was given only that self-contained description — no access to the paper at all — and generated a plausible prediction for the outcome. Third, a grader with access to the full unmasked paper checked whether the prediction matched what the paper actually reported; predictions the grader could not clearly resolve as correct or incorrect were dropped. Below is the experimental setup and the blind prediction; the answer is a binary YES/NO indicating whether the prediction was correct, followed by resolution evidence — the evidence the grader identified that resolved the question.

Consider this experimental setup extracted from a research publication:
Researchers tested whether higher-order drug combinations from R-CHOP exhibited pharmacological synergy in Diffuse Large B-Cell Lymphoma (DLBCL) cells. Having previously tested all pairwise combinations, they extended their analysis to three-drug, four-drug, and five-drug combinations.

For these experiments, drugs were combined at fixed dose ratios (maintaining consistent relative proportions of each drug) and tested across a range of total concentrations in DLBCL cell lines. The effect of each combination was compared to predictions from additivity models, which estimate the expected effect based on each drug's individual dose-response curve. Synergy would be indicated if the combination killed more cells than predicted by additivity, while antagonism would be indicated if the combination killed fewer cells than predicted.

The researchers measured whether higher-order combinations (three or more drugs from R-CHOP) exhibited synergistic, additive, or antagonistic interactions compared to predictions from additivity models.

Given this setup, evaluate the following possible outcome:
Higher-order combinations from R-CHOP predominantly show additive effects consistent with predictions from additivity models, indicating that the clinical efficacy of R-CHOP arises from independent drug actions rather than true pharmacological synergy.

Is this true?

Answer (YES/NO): NO